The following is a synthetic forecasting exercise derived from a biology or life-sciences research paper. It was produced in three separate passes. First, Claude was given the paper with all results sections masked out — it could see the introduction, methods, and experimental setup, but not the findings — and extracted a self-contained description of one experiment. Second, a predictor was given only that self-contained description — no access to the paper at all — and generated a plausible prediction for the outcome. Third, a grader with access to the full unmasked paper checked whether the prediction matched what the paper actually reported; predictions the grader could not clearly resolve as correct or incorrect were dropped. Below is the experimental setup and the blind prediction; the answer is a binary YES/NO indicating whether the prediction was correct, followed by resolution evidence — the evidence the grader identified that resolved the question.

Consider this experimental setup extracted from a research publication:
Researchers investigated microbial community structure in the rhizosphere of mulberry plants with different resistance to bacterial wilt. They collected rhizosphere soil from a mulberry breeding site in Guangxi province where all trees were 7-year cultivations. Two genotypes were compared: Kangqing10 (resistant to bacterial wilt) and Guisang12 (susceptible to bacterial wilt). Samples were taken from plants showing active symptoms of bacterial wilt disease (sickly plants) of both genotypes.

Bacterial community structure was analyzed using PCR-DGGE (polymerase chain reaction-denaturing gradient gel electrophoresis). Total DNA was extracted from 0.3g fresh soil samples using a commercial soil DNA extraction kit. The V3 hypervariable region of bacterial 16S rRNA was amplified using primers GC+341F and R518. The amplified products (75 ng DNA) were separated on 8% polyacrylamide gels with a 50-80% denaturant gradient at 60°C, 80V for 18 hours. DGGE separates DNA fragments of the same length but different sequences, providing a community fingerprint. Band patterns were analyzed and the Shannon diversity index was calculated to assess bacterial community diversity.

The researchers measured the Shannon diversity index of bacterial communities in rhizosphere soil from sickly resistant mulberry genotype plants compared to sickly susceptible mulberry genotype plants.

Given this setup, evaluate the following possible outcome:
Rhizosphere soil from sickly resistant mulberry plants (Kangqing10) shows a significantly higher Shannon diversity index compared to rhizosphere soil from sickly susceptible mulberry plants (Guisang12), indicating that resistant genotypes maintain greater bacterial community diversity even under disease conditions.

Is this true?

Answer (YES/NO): NO